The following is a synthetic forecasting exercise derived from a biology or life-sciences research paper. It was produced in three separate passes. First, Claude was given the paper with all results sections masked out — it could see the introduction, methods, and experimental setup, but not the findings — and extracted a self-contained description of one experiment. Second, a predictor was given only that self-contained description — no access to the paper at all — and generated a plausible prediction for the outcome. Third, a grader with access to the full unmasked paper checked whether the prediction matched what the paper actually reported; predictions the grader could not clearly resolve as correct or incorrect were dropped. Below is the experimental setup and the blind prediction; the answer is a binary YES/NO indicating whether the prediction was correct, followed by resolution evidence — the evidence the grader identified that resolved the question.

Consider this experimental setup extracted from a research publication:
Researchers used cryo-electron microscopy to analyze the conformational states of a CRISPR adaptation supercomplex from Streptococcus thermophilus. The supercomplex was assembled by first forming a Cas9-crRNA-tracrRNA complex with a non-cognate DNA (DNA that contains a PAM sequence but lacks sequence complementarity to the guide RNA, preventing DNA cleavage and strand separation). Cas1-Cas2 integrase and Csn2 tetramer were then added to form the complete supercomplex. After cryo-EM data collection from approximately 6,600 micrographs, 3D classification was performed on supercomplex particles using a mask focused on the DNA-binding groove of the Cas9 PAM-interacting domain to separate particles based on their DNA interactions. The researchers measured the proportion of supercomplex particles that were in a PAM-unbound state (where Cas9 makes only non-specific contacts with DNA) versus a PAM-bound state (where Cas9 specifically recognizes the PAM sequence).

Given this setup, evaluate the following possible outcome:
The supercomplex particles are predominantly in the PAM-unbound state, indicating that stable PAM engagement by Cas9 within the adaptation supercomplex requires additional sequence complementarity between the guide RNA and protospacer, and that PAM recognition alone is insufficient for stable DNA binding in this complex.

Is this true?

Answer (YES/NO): NO